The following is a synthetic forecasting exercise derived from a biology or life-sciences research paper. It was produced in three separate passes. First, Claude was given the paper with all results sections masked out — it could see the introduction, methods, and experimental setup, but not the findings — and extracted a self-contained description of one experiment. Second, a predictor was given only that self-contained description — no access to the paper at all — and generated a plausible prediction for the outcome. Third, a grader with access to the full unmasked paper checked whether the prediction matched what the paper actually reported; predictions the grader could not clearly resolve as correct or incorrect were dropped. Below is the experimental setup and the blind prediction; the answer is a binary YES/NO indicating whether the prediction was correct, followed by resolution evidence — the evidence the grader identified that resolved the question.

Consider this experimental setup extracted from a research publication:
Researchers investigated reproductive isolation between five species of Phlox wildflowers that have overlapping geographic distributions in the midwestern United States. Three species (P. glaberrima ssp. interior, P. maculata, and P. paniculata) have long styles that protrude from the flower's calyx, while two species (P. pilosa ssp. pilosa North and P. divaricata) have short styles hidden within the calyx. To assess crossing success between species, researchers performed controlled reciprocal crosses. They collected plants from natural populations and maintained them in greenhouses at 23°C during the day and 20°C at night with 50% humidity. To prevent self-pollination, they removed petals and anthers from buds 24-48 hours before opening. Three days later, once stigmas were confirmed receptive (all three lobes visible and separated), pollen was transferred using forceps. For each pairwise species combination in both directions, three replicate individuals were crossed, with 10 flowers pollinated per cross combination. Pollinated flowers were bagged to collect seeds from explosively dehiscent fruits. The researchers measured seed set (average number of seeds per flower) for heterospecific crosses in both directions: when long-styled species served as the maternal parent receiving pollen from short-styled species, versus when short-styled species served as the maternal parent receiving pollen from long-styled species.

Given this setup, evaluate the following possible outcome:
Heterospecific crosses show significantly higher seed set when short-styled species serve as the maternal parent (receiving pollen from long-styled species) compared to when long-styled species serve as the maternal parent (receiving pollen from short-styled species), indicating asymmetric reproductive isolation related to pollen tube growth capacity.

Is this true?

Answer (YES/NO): YES